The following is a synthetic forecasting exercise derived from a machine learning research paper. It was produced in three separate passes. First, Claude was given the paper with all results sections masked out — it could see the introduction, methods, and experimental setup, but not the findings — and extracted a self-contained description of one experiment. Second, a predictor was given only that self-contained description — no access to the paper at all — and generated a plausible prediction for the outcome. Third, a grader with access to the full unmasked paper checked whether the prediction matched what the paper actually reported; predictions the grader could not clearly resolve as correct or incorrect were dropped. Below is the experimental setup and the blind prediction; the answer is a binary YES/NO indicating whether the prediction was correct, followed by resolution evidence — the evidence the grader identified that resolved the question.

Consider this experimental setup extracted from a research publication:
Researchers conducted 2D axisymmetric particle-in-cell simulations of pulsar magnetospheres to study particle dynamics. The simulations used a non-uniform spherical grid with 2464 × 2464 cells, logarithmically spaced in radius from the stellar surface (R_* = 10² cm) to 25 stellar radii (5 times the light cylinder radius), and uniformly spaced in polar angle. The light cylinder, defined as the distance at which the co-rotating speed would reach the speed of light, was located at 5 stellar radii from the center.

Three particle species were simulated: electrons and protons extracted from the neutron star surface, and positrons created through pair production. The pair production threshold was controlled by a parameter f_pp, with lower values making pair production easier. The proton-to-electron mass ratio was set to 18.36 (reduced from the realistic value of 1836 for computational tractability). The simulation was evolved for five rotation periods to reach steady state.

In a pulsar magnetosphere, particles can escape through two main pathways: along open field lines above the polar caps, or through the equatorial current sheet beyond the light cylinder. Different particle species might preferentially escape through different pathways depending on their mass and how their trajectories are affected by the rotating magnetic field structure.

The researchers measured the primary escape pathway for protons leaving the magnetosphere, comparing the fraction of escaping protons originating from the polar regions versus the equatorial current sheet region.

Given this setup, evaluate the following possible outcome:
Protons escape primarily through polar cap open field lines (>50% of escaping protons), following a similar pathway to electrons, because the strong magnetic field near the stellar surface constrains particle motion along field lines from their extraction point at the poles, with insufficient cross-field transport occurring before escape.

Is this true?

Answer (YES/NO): NO